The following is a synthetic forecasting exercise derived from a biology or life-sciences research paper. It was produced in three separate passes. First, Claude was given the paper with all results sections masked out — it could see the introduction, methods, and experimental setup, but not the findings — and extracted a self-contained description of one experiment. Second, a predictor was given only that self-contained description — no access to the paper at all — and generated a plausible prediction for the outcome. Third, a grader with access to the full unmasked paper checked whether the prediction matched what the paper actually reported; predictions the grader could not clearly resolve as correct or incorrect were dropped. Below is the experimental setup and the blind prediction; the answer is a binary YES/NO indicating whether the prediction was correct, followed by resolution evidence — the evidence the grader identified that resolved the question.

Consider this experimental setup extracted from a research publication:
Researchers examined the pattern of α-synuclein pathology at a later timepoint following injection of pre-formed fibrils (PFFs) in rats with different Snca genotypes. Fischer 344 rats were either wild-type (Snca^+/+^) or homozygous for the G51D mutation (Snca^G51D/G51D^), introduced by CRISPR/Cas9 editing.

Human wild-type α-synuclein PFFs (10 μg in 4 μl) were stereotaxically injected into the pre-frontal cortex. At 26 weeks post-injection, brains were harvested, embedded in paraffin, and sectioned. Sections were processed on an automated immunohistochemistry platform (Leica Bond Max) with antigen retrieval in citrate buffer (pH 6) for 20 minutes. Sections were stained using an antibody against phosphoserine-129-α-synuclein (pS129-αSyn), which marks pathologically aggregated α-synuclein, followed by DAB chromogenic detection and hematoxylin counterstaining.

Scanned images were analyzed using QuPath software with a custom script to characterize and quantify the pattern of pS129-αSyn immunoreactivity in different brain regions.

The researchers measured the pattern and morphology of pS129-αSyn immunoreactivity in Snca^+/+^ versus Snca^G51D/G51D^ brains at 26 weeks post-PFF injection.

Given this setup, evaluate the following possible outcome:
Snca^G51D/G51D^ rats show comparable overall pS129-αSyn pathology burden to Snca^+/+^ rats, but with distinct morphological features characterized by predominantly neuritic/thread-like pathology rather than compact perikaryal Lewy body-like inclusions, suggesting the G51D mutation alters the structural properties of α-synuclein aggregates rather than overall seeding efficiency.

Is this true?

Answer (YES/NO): NO